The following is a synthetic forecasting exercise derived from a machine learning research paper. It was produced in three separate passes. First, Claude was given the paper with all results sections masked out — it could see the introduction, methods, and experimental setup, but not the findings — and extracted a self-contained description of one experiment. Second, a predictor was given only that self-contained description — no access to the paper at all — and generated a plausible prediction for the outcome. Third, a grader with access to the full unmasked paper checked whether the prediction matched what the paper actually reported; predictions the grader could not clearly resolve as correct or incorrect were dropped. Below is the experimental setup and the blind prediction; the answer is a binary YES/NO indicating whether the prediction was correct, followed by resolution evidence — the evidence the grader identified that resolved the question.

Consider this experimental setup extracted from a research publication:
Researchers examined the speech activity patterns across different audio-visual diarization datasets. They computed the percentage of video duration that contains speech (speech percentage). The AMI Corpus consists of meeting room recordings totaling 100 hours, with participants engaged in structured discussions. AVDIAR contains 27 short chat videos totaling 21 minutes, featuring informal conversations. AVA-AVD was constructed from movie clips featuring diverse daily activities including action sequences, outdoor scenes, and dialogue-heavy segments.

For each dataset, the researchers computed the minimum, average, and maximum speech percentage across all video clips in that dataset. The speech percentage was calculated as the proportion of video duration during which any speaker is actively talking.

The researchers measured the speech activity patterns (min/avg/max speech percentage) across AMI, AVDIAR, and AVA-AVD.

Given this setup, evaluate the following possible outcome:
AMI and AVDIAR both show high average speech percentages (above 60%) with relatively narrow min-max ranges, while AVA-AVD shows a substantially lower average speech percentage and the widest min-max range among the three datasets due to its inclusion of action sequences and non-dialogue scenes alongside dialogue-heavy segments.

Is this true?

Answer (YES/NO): NO